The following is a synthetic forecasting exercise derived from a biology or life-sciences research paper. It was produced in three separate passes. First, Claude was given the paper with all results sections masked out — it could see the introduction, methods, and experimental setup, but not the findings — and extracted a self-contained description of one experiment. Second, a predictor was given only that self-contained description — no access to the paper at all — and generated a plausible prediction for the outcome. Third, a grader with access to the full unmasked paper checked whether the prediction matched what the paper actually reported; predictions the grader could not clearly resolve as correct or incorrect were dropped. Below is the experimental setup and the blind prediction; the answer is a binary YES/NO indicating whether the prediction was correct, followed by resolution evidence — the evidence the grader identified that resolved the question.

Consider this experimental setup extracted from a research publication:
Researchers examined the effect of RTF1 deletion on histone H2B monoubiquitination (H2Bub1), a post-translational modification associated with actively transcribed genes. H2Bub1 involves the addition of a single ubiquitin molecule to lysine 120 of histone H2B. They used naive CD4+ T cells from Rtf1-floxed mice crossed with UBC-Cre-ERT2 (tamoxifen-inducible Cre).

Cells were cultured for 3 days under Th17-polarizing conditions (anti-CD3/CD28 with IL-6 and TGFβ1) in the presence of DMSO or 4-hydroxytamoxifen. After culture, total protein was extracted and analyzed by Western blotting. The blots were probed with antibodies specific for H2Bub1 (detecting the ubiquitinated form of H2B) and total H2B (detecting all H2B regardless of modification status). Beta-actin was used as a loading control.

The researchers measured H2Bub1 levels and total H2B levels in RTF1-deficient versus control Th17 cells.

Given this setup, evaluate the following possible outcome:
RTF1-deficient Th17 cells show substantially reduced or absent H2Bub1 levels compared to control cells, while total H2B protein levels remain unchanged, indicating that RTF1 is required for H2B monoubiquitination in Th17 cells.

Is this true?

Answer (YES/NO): YES